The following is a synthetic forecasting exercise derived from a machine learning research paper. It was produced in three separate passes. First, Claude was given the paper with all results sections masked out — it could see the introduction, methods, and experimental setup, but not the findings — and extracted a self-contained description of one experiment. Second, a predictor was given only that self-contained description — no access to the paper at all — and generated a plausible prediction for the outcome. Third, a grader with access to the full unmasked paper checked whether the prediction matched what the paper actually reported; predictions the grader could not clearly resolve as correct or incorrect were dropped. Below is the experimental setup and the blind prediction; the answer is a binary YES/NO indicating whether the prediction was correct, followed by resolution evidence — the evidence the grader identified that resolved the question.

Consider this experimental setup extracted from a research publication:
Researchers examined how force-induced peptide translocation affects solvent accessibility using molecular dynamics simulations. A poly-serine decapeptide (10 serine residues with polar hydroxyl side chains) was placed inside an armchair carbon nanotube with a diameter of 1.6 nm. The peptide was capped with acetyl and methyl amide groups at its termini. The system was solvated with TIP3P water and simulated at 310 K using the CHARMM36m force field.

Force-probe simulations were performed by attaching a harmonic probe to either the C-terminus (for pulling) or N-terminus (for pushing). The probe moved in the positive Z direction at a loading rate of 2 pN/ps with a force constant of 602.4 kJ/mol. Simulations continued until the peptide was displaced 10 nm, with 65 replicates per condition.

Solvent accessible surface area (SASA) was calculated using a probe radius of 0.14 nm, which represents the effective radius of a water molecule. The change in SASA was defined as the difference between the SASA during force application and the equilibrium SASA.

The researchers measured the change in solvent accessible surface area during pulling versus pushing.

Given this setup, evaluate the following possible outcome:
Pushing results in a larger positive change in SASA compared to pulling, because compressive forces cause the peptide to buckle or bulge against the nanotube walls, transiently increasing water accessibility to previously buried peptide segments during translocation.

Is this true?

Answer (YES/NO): NO